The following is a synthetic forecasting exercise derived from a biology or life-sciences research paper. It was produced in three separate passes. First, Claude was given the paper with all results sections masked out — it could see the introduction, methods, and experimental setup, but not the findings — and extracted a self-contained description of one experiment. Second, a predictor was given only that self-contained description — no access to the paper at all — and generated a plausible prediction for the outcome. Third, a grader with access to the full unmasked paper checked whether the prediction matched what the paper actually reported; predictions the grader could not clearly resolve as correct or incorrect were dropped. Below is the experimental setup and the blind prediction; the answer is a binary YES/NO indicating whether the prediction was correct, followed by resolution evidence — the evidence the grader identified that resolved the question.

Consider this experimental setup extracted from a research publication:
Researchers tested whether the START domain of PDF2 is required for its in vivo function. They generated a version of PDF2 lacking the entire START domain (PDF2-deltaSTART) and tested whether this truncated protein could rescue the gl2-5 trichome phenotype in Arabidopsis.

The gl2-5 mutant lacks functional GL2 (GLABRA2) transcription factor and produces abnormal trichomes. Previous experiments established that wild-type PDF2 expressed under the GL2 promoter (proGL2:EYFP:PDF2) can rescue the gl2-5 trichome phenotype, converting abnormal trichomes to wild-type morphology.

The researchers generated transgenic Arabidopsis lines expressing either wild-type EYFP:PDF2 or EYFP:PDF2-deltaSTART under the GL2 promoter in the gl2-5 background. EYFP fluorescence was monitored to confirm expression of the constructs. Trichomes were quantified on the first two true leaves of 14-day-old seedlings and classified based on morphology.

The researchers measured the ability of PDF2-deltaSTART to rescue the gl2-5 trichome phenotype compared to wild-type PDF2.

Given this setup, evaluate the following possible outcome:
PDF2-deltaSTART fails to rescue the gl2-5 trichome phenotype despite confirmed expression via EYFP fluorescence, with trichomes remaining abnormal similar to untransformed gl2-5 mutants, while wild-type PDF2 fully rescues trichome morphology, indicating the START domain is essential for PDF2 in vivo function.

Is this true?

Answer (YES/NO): NO